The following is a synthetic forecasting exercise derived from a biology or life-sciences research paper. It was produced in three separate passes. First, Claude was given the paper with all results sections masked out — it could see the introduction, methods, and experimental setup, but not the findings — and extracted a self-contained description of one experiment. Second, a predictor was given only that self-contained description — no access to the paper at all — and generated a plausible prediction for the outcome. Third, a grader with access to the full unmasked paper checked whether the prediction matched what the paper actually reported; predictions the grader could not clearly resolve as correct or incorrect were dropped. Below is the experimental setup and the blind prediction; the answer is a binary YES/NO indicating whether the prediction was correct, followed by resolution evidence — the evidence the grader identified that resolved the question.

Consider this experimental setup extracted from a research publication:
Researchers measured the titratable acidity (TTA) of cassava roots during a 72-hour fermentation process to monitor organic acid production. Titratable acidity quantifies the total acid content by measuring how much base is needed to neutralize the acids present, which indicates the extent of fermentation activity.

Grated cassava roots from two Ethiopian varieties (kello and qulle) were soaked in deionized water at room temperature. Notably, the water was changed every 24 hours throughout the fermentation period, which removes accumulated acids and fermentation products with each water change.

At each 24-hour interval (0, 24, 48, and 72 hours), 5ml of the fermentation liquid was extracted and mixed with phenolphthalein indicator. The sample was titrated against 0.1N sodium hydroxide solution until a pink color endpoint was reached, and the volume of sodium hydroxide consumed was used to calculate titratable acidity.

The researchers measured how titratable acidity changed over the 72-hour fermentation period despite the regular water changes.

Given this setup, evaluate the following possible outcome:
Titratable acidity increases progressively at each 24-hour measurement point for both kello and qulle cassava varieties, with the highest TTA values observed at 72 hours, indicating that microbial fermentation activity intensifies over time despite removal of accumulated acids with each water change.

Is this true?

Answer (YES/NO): YES